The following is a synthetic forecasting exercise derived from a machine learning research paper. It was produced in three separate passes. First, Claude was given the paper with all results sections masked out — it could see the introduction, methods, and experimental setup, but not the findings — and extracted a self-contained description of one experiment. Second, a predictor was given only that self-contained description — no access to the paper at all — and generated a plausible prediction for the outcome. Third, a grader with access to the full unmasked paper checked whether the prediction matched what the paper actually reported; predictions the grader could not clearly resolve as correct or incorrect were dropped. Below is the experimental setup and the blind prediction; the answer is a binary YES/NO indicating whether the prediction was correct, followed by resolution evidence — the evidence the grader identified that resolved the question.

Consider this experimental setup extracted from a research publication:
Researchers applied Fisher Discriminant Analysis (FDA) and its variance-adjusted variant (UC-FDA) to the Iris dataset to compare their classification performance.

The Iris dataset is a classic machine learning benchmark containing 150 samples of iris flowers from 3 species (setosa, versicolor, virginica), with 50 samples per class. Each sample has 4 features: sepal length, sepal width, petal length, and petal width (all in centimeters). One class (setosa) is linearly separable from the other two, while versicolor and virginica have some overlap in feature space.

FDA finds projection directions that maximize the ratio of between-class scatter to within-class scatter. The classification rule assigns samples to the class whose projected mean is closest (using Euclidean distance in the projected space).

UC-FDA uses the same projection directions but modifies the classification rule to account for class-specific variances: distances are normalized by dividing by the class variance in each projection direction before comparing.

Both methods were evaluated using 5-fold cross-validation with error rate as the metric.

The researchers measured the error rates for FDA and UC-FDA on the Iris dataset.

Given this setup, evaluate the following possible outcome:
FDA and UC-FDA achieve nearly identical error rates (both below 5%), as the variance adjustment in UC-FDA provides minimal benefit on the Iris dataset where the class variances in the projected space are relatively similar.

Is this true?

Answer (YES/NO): YES